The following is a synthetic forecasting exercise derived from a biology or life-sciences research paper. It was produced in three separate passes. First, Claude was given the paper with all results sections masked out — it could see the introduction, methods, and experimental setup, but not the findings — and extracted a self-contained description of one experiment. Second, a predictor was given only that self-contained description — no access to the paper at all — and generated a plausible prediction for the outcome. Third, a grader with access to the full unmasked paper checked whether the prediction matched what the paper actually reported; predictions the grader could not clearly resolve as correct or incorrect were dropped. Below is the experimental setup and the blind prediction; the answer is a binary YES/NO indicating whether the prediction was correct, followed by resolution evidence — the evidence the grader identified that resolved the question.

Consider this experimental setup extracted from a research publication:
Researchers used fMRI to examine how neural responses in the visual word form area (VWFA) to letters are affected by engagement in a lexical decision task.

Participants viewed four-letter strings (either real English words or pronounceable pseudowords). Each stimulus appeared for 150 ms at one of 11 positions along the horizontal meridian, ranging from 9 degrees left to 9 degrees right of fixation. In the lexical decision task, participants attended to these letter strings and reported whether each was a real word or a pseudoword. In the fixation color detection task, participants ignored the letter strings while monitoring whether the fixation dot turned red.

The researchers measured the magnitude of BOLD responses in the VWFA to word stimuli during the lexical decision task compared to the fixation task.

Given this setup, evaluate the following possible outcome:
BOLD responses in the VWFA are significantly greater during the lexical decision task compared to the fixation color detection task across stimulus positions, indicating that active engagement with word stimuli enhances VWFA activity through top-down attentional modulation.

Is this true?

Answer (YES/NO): YES